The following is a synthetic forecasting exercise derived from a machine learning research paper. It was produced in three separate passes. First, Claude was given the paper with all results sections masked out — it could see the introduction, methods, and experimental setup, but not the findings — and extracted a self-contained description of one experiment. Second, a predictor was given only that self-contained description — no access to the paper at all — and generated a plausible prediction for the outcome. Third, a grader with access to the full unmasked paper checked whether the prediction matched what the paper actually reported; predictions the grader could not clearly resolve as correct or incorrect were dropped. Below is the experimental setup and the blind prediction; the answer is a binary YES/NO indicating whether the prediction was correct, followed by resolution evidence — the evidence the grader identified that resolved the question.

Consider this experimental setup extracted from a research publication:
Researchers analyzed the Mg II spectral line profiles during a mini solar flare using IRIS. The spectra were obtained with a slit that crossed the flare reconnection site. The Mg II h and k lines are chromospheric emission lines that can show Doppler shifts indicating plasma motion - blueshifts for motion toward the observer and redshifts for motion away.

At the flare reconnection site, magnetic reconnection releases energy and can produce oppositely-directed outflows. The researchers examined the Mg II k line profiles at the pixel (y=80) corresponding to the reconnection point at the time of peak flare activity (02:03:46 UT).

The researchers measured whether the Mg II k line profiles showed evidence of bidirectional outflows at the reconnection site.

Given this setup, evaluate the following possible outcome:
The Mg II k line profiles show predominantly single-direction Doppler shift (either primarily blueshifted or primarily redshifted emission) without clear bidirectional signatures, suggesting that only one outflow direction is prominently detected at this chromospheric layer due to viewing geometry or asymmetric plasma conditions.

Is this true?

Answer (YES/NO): NO